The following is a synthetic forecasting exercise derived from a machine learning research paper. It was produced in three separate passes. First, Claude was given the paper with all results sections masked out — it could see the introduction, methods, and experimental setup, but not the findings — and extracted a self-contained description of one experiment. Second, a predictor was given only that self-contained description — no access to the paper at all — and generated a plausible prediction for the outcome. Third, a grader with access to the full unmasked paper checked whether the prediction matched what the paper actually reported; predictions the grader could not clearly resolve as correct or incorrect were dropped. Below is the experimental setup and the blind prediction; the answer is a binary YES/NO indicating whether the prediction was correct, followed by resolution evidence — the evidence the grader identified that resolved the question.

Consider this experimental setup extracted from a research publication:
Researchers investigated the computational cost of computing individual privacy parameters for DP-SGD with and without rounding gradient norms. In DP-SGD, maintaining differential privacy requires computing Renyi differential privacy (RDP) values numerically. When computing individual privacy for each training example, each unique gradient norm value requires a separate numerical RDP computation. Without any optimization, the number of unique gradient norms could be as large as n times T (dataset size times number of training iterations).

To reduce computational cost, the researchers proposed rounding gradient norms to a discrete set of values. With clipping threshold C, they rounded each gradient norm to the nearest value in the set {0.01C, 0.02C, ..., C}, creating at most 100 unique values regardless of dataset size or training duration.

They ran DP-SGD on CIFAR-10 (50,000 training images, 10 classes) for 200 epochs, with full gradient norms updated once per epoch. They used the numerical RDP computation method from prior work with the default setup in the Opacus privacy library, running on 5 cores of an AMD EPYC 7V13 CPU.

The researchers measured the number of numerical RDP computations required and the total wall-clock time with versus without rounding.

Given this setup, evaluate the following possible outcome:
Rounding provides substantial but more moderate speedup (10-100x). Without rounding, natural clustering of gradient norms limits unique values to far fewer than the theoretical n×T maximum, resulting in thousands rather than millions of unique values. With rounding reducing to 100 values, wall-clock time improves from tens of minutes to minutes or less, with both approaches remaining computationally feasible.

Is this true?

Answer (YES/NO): NO